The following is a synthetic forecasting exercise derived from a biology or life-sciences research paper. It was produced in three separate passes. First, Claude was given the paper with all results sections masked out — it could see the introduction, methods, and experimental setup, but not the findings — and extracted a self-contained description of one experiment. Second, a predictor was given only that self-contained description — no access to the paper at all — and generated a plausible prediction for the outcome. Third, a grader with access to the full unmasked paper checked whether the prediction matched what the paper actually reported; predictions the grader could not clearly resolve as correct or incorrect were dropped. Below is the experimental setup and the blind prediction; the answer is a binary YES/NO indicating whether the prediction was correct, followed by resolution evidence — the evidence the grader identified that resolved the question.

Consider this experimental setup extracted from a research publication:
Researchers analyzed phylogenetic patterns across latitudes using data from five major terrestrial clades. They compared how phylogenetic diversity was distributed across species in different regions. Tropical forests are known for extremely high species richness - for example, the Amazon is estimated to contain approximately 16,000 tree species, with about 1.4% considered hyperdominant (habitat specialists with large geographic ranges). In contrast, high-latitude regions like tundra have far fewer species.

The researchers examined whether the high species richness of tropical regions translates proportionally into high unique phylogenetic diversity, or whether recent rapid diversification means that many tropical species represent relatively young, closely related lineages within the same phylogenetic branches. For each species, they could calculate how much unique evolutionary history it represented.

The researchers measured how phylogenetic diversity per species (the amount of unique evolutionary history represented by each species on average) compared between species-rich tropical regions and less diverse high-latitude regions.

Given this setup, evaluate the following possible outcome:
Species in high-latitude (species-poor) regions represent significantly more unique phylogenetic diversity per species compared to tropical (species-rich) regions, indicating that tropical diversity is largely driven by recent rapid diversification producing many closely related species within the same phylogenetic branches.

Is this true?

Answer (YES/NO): YES